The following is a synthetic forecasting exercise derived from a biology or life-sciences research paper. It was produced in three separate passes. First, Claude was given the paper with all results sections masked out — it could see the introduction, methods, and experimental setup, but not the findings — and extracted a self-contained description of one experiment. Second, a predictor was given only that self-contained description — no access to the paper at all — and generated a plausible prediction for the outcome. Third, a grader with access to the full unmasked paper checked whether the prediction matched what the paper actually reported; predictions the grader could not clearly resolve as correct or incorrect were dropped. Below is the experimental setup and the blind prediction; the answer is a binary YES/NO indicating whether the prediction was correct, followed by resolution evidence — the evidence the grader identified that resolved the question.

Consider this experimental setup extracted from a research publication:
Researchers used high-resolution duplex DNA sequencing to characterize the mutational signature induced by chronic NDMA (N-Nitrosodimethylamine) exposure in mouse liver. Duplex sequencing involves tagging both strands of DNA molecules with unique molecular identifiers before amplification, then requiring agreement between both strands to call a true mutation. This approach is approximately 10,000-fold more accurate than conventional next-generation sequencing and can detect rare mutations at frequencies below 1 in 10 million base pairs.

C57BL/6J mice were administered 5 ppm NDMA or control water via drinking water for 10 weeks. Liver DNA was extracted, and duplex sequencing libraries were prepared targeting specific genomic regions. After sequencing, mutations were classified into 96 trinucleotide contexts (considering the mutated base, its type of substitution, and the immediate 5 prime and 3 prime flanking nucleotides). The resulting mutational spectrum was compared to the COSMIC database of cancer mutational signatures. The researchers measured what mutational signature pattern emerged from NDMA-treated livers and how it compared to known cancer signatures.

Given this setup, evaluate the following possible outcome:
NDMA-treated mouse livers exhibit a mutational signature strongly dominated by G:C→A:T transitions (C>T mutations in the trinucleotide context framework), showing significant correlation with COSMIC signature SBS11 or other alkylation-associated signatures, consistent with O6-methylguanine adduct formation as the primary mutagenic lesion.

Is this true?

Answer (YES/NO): YES